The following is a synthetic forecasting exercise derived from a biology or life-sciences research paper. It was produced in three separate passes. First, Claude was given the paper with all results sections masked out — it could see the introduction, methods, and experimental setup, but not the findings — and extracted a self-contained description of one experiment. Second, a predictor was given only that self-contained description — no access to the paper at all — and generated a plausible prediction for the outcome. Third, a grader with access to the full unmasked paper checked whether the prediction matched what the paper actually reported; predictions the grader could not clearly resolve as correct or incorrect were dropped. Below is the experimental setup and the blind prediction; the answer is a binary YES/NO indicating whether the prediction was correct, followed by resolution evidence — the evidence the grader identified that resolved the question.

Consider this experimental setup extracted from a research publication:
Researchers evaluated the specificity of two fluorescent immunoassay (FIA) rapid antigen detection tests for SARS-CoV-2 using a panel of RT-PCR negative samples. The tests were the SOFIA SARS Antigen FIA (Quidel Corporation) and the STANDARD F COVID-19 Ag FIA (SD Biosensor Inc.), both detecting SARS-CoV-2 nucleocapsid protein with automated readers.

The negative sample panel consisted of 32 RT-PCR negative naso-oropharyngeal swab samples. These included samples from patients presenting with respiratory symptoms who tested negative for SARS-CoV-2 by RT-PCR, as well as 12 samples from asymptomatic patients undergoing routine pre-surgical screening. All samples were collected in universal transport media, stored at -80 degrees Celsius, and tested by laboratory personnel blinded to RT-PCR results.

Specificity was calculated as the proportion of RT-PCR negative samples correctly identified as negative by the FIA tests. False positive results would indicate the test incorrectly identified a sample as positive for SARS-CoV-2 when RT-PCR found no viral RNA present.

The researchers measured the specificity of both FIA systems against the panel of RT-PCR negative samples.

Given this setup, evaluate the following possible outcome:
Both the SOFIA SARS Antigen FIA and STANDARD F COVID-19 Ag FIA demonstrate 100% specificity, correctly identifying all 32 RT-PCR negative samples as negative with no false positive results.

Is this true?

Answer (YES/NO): NO